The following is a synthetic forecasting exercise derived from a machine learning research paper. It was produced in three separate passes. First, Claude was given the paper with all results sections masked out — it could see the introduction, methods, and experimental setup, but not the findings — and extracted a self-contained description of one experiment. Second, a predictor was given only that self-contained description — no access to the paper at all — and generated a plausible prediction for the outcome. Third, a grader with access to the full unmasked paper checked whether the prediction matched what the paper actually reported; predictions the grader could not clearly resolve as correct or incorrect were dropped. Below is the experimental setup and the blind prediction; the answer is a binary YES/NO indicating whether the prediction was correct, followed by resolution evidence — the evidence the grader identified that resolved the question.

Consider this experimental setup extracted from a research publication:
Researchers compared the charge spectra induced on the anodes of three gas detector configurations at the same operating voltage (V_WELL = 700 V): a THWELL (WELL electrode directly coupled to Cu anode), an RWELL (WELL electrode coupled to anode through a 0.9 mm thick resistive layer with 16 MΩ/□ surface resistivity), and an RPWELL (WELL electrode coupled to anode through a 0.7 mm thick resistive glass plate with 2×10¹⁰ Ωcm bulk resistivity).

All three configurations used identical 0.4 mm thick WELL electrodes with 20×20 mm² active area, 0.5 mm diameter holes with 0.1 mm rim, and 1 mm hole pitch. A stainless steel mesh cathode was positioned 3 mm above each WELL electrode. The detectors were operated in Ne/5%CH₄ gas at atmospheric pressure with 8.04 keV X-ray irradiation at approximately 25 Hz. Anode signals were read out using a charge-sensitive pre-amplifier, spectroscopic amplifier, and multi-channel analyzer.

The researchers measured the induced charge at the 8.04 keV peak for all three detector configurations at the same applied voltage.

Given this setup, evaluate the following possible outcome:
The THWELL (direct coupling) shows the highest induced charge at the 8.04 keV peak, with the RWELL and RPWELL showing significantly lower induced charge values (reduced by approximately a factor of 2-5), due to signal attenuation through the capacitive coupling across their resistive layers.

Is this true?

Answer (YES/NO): NO